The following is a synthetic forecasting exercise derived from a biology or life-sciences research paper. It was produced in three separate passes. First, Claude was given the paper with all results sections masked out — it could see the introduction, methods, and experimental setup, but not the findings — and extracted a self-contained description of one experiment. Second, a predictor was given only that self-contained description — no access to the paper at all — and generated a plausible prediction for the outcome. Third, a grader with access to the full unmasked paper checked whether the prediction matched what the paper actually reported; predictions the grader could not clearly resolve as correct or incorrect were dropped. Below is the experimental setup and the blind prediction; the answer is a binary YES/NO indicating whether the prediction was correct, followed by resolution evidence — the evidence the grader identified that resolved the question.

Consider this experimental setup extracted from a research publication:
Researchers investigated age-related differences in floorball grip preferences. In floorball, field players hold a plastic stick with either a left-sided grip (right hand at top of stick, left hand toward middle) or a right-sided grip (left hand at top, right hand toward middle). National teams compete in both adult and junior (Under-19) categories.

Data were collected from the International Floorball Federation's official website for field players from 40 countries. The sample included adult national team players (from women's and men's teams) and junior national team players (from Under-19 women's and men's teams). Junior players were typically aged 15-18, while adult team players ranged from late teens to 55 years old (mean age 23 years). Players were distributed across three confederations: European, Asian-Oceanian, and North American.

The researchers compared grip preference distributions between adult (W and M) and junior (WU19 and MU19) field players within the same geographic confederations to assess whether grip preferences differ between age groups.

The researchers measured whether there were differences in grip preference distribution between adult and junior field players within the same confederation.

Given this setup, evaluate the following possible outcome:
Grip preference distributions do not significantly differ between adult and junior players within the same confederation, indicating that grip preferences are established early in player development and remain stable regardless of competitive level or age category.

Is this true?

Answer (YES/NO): NO